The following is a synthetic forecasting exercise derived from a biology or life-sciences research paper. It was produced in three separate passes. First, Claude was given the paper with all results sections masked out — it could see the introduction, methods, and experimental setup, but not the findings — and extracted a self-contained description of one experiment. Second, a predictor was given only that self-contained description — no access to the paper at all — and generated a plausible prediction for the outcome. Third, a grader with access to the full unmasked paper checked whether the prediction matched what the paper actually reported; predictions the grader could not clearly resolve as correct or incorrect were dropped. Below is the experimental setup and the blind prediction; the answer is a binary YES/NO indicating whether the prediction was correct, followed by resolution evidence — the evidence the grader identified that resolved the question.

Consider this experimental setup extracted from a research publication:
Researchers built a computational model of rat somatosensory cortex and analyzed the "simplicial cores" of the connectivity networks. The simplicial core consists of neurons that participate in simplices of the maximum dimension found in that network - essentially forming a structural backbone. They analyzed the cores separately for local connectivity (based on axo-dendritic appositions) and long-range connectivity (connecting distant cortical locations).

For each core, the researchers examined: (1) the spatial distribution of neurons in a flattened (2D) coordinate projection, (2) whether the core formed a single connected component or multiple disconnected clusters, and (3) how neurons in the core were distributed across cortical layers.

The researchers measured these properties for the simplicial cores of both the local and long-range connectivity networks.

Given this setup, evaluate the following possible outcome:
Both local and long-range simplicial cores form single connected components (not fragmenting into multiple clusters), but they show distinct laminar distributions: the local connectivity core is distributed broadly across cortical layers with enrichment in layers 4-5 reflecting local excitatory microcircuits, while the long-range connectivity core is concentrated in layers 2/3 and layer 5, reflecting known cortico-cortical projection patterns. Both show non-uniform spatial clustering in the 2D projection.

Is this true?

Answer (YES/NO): NO